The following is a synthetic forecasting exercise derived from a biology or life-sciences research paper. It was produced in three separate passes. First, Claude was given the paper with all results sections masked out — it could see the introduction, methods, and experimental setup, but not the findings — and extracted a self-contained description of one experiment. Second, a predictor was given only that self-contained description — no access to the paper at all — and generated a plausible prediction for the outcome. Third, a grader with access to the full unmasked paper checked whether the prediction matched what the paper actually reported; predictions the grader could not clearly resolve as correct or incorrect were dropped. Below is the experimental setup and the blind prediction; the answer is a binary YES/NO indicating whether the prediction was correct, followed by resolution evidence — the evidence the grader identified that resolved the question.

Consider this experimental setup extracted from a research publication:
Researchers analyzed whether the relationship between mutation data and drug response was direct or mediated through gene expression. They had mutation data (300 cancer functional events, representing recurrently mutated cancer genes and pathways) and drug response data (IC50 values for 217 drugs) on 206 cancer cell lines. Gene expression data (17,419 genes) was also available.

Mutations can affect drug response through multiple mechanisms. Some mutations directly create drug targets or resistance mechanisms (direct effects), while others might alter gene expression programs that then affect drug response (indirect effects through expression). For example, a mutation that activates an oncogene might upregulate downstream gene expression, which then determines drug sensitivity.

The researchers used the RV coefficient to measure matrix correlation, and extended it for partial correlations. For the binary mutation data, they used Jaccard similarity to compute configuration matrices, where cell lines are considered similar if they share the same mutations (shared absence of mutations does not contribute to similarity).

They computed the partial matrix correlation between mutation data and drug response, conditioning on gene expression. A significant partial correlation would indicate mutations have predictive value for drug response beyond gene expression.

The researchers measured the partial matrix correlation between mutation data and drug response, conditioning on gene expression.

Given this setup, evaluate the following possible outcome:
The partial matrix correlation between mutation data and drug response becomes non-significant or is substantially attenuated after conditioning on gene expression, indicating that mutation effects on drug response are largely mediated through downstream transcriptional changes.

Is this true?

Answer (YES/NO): YES